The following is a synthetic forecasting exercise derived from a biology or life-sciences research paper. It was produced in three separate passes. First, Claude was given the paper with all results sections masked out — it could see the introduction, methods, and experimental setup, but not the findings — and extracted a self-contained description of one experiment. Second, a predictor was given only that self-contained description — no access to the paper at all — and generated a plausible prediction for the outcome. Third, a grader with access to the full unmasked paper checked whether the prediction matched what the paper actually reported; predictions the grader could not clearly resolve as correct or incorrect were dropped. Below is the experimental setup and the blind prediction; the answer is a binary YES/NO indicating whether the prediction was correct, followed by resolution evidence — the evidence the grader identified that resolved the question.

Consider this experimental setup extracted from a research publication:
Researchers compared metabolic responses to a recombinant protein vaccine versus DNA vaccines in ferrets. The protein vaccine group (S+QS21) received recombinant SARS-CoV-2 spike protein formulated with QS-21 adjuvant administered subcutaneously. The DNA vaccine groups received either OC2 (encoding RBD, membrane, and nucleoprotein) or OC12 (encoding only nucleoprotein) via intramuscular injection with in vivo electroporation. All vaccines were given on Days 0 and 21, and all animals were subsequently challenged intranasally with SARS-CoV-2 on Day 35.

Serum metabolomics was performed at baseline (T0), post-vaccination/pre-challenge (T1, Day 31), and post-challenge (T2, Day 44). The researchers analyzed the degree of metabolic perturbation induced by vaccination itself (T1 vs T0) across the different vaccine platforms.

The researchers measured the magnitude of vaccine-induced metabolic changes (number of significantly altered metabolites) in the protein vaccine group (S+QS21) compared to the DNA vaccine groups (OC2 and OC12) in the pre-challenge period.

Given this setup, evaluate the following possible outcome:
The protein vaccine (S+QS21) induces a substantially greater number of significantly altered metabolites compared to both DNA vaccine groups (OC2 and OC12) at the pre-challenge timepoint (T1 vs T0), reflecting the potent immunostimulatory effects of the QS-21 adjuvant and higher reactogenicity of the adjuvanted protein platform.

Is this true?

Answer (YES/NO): YES